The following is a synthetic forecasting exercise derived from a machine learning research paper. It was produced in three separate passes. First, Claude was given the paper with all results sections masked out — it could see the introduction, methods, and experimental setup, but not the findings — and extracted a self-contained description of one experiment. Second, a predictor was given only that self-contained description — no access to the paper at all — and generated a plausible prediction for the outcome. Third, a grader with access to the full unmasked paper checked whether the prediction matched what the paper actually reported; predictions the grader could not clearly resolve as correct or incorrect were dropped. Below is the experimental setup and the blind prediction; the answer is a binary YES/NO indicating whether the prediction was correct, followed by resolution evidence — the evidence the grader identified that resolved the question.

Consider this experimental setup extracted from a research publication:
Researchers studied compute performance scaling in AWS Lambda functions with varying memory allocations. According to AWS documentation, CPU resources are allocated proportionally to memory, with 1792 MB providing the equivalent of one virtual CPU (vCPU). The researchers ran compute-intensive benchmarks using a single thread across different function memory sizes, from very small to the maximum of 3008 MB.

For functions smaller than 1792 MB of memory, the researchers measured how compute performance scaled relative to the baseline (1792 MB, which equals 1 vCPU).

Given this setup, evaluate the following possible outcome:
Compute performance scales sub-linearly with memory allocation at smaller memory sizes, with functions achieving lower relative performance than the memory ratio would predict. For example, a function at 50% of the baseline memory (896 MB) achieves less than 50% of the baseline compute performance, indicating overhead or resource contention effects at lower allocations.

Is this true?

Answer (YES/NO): NO